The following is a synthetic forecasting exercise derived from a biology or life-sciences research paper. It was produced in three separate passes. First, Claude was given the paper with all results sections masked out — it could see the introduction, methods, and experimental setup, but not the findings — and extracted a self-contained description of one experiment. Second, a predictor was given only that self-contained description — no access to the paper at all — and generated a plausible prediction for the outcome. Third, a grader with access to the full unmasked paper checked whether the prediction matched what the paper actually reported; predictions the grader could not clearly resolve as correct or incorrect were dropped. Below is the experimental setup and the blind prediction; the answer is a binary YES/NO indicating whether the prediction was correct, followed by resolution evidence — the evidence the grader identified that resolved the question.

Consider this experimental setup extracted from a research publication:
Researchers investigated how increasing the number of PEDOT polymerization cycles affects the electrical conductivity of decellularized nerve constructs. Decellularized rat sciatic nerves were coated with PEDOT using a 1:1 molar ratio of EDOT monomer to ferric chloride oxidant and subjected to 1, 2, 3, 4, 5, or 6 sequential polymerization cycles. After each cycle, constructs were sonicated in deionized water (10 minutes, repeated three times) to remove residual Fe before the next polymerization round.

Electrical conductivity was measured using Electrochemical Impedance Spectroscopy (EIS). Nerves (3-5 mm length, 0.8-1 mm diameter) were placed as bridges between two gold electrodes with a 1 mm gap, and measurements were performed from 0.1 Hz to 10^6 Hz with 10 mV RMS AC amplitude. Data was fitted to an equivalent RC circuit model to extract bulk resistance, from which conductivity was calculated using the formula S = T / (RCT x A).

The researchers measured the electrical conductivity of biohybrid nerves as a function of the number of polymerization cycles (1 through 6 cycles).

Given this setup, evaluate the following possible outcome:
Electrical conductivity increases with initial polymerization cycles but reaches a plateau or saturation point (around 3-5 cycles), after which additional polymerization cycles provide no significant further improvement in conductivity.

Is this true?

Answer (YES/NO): NO